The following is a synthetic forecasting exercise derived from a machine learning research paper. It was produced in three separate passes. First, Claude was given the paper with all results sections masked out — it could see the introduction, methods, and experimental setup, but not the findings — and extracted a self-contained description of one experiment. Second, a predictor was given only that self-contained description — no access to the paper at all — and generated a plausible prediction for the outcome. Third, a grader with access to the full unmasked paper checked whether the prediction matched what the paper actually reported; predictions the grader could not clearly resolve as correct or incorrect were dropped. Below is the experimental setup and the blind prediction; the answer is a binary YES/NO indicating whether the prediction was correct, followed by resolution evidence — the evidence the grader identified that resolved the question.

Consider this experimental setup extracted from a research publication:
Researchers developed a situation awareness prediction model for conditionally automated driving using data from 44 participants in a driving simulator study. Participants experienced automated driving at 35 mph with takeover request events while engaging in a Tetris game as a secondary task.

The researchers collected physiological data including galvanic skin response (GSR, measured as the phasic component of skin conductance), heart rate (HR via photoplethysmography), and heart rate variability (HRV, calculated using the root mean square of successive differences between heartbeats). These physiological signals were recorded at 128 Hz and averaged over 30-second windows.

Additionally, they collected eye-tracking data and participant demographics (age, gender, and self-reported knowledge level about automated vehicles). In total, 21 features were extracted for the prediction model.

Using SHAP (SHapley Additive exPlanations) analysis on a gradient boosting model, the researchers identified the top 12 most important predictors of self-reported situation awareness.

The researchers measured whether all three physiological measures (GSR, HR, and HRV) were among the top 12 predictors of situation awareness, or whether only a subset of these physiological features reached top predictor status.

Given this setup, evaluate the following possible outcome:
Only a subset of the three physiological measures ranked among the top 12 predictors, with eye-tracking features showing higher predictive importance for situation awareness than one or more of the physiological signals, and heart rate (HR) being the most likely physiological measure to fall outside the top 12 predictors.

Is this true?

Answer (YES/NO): NO